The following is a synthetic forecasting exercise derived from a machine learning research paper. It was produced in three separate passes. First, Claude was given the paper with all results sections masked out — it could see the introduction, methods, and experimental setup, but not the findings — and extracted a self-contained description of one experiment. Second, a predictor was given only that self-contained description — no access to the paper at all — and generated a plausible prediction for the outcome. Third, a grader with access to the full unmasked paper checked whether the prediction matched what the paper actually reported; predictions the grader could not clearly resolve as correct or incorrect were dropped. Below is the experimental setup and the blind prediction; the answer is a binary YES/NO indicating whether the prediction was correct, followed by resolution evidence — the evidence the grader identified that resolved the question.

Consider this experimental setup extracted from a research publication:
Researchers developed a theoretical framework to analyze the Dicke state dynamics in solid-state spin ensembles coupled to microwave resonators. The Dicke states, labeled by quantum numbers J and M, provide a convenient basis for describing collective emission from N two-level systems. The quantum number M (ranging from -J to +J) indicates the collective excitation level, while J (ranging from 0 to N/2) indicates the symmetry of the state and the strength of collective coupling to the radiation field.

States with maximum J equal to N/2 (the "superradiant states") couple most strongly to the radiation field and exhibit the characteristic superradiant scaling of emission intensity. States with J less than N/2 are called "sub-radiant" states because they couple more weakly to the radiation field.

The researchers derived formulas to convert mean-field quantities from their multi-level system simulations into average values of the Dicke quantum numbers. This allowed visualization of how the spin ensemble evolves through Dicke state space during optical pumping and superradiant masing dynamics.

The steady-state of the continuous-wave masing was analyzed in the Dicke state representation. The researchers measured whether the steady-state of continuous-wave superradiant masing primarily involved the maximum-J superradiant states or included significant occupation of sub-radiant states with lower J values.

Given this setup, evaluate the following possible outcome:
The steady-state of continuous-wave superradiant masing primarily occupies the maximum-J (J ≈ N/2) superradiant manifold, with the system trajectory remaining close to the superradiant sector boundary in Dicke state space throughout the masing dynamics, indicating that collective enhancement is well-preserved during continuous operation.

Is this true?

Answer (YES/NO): NO